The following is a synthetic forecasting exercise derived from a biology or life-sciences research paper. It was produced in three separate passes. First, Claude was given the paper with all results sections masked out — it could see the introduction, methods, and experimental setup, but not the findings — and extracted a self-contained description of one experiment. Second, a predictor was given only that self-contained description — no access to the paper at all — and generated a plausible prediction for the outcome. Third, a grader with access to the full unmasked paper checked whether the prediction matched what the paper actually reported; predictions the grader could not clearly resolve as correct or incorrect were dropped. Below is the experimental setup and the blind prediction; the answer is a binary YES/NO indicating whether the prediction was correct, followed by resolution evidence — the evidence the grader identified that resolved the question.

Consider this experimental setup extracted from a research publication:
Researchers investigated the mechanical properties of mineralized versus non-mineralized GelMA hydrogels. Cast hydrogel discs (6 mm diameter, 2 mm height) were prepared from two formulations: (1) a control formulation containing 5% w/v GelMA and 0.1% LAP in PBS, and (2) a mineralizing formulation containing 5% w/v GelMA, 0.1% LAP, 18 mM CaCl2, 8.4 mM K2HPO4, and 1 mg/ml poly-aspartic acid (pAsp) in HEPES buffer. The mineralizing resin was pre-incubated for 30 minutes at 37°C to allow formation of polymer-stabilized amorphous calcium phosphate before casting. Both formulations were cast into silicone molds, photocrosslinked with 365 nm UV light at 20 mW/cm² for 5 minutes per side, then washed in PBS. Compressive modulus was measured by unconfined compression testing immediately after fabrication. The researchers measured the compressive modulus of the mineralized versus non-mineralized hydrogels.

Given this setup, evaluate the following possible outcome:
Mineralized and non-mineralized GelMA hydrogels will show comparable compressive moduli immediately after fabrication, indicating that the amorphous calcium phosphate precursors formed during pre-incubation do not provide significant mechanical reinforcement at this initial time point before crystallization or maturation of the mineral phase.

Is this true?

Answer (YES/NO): NO